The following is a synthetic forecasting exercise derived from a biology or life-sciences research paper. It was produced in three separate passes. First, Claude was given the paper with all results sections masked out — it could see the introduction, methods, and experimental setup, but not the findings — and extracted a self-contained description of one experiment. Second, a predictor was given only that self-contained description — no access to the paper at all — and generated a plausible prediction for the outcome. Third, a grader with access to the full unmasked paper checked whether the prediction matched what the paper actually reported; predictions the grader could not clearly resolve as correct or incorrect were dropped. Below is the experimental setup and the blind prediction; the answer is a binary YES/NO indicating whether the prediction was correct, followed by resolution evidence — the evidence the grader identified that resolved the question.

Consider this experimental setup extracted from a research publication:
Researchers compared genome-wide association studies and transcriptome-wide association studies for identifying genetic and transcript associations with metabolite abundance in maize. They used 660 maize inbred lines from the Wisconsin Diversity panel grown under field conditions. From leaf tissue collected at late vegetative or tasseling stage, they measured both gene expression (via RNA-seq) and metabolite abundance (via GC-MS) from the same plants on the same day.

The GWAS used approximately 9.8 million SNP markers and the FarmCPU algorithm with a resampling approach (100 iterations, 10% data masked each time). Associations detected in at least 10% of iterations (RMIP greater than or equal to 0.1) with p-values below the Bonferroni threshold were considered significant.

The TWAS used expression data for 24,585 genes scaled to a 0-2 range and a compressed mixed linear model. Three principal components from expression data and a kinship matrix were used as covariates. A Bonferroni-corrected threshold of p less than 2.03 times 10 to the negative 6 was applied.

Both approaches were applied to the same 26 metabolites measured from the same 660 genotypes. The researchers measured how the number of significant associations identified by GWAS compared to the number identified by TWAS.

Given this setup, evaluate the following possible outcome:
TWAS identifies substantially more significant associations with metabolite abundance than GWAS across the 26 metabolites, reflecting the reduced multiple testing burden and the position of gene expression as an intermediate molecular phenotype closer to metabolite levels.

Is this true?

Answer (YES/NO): NO